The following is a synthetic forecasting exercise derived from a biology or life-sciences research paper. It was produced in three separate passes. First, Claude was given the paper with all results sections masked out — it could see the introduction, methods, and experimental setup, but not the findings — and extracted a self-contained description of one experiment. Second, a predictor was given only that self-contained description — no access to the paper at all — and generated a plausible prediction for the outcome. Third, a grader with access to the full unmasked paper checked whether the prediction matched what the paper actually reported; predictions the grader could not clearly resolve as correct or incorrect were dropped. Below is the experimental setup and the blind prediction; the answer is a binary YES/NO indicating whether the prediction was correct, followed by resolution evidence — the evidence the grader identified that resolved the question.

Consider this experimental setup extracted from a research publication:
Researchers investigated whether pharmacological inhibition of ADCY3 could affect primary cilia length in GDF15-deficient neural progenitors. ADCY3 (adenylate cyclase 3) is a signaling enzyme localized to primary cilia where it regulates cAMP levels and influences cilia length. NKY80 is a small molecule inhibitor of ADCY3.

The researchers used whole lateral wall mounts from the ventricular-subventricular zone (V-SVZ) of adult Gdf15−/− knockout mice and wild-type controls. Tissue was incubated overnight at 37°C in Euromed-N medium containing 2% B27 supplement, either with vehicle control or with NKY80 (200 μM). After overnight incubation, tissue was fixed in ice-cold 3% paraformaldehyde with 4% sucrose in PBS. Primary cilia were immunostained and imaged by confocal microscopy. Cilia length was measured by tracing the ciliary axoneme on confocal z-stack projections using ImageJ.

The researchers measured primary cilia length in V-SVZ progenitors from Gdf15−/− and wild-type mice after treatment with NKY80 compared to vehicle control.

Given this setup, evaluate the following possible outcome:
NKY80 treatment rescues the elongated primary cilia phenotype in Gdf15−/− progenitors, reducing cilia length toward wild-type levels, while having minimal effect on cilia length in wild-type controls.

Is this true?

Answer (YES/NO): NO